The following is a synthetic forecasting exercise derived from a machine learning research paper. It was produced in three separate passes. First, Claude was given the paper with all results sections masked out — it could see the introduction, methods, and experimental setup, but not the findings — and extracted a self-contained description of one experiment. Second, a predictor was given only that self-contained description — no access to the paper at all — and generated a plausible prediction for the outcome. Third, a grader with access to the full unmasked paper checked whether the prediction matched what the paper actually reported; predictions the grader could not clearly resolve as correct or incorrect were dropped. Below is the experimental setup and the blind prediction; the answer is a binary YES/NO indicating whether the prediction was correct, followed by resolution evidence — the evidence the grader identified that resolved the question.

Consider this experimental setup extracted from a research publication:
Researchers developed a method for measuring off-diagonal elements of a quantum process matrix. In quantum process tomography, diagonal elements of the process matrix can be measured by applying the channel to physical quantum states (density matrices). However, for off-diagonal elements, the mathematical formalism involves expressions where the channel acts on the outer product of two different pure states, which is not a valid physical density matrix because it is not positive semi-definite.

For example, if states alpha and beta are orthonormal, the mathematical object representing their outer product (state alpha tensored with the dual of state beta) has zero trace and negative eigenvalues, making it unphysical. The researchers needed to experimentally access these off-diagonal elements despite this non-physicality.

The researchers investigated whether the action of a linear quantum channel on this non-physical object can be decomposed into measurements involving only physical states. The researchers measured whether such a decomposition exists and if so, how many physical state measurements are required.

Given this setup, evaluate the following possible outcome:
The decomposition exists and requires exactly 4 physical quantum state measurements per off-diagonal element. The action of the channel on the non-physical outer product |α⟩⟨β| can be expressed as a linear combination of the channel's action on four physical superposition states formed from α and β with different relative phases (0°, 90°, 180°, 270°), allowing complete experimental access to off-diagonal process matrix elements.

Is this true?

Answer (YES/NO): NO